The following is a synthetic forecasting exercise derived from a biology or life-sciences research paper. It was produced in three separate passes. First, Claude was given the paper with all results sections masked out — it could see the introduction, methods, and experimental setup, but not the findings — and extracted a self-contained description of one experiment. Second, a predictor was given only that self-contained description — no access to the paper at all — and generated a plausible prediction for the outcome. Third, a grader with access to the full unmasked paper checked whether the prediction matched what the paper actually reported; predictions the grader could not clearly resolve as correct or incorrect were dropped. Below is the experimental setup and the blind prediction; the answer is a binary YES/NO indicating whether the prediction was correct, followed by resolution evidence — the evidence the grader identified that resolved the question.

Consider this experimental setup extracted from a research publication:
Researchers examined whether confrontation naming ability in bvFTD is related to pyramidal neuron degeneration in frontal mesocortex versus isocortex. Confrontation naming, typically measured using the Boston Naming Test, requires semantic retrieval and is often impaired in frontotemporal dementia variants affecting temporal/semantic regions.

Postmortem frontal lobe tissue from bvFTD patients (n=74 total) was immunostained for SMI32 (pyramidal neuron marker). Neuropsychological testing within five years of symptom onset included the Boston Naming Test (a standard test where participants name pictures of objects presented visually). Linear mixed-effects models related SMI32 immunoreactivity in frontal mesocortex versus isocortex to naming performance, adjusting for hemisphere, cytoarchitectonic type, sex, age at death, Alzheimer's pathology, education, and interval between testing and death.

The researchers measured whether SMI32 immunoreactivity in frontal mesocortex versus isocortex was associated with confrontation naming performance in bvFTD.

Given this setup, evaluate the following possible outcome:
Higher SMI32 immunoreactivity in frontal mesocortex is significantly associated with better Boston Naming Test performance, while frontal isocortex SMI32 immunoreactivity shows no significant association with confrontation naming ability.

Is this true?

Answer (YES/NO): NO